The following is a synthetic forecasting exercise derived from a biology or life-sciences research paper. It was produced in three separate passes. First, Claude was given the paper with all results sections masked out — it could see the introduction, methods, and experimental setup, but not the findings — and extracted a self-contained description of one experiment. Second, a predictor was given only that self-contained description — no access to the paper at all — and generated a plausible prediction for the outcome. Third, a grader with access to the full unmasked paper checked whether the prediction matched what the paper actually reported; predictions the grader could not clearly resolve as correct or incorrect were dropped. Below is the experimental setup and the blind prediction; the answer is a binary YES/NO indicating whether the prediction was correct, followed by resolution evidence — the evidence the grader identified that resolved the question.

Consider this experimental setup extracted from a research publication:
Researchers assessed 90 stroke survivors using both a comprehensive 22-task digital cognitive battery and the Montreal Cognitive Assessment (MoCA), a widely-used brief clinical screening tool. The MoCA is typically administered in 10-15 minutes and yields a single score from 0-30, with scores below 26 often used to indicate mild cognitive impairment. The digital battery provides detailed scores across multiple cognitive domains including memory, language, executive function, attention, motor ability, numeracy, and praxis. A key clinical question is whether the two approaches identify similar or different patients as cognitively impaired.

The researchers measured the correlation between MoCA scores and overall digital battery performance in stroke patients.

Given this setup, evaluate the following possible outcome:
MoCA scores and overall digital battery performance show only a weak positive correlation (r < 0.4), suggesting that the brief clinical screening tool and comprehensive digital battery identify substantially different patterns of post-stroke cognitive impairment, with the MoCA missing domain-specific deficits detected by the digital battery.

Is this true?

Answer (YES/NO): NO